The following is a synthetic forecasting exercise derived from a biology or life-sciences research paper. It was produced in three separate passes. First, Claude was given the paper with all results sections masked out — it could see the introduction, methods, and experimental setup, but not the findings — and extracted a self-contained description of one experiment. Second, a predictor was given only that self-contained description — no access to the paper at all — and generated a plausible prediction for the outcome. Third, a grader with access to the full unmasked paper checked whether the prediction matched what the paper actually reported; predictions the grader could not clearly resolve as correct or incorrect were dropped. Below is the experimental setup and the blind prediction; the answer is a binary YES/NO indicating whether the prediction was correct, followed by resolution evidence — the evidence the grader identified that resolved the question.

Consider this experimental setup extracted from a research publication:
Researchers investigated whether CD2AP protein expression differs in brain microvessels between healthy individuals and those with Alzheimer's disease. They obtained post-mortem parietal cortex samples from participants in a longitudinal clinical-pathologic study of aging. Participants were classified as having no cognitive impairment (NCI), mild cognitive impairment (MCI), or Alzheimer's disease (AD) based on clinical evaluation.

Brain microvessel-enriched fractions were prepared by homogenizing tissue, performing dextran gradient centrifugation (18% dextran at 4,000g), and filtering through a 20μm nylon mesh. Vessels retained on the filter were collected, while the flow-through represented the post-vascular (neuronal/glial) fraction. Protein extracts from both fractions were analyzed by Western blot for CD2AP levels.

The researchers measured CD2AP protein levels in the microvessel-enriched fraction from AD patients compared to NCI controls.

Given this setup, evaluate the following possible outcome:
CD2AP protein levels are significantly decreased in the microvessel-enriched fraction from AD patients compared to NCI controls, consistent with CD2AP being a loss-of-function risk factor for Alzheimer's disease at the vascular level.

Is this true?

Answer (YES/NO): YES